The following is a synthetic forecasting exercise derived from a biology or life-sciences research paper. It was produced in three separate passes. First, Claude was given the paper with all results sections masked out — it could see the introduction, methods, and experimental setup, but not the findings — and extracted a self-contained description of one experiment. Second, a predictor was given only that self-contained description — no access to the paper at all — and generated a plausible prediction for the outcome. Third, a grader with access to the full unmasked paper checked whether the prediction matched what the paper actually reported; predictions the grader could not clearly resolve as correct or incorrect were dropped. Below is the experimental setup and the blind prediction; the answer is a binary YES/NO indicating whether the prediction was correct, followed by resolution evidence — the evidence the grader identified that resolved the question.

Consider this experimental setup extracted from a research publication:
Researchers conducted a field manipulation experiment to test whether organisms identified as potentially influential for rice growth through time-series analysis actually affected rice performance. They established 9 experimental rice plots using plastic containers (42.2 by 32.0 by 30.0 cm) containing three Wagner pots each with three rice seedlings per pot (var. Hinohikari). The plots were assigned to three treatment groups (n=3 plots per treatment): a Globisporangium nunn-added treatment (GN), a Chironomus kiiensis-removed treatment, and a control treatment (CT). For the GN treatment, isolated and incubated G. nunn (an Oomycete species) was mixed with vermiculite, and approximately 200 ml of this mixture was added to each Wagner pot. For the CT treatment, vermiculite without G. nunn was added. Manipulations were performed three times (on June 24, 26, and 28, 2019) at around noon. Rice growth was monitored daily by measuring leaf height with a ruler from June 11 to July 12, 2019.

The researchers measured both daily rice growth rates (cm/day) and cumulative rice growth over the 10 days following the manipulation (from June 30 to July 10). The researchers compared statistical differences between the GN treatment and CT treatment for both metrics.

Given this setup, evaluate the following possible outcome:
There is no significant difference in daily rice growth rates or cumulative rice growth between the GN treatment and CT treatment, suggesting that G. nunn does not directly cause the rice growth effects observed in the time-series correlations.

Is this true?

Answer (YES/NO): NO